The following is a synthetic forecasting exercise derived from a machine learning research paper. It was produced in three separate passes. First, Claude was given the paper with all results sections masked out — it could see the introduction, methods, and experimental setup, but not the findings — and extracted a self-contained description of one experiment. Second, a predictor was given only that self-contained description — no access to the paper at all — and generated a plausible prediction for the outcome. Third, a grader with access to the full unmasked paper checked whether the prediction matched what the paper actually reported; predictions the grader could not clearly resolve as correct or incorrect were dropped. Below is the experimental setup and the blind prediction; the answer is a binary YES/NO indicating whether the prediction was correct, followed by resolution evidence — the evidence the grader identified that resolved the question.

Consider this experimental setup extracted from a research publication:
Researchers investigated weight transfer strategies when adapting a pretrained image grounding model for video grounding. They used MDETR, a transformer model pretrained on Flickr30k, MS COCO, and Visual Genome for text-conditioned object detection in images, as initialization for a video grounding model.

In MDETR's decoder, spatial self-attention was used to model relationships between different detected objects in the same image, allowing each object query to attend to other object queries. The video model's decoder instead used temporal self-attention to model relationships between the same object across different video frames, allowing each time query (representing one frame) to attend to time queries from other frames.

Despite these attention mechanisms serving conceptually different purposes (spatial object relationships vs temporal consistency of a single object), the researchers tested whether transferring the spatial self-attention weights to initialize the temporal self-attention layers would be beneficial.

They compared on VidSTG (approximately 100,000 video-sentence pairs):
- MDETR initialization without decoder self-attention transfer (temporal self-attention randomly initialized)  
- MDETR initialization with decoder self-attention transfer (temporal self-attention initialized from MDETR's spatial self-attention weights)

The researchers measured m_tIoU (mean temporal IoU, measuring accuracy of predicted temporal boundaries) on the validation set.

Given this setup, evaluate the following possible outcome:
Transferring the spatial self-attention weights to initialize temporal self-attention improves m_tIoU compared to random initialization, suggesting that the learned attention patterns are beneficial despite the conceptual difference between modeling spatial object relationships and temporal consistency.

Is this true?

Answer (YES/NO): YES